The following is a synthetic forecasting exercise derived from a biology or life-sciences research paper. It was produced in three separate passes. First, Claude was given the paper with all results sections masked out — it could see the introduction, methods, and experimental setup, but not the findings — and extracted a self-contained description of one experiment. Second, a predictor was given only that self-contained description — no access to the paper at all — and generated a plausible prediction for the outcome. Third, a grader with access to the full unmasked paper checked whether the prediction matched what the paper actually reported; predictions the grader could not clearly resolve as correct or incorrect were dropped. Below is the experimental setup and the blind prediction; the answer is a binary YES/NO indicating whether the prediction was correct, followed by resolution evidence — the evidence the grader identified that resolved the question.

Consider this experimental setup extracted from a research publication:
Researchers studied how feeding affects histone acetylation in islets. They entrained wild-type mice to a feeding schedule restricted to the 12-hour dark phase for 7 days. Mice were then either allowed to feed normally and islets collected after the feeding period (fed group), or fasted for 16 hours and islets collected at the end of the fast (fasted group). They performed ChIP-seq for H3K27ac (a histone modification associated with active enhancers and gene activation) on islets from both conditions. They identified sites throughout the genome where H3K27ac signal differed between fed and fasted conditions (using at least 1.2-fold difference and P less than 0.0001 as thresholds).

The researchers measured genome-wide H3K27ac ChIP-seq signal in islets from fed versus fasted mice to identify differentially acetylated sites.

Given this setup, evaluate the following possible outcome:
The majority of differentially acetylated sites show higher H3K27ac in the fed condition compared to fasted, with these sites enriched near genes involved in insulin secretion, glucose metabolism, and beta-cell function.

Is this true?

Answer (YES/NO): YES